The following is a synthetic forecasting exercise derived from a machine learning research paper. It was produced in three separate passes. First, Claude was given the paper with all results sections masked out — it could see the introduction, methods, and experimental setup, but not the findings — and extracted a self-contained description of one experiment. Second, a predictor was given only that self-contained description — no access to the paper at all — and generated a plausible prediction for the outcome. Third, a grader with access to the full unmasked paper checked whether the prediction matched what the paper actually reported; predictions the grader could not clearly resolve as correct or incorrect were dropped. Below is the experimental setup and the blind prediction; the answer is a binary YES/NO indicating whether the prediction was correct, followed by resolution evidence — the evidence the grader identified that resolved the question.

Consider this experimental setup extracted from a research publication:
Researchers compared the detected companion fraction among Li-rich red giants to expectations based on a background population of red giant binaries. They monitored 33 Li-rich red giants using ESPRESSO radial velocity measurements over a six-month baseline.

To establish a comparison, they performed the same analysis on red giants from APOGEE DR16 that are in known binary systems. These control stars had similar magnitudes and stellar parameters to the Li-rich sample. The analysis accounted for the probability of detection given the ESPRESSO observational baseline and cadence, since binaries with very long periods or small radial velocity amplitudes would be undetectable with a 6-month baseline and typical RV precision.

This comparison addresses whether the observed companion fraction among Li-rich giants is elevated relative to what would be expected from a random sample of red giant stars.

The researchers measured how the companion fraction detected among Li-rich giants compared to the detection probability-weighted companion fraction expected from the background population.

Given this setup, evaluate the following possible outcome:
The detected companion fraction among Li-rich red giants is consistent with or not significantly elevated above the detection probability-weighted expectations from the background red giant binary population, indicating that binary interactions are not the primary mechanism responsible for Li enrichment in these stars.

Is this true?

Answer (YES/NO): NO